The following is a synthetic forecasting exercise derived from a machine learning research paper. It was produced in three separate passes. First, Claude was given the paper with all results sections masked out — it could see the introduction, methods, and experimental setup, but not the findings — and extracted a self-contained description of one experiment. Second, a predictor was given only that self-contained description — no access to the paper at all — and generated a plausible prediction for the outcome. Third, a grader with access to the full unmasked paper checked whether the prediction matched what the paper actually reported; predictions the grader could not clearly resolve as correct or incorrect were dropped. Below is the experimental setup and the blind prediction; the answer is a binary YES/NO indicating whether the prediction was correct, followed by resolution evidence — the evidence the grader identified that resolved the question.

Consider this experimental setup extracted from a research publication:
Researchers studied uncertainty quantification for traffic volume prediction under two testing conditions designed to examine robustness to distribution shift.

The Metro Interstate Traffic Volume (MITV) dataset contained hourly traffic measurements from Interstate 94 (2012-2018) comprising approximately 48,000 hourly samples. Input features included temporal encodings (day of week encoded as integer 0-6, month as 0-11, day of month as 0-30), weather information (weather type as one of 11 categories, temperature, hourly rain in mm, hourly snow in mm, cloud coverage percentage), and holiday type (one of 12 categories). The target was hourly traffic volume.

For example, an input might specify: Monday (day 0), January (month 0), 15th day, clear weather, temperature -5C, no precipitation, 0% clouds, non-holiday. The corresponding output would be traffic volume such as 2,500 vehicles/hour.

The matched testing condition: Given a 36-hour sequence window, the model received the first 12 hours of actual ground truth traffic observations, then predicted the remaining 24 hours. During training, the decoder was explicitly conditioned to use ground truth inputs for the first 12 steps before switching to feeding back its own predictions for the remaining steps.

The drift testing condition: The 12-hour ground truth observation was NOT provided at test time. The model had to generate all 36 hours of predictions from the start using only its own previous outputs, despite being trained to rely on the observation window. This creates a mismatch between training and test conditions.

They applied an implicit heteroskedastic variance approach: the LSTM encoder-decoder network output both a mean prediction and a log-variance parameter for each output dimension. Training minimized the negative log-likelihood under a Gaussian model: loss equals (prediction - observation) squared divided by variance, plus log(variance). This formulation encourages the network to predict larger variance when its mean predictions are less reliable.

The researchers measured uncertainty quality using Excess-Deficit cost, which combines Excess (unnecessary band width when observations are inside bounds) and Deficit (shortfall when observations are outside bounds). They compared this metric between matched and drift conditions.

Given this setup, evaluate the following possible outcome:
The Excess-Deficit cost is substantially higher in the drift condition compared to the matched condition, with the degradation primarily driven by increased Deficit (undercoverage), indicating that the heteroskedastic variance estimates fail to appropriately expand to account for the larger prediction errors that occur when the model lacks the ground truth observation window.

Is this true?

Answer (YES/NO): NO